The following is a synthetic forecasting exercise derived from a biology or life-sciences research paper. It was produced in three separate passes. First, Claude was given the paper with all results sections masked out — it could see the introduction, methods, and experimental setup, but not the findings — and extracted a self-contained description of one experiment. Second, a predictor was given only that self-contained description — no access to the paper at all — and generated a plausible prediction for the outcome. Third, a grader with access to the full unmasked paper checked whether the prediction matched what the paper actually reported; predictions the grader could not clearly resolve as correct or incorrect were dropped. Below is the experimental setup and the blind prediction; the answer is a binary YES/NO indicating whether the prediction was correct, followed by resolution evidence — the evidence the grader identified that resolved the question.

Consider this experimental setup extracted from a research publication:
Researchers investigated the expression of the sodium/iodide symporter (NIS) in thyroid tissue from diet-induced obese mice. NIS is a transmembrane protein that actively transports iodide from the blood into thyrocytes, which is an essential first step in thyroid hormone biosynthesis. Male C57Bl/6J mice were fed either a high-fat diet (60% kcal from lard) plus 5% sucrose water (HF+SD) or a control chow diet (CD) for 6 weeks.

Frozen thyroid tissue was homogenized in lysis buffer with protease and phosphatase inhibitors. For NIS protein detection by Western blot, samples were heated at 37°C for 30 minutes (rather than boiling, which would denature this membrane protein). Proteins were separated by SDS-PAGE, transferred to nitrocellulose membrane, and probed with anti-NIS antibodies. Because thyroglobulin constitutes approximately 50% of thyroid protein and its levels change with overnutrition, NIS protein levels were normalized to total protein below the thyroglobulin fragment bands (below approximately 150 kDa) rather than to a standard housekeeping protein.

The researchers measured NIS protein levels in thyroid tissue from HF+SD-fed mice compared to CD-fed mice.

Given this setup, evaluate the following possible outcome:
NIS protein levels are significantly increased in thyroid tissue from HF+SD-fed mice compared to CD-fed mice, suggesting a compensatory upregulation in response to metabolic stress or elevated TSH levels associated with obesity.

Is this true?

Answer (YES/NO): YES